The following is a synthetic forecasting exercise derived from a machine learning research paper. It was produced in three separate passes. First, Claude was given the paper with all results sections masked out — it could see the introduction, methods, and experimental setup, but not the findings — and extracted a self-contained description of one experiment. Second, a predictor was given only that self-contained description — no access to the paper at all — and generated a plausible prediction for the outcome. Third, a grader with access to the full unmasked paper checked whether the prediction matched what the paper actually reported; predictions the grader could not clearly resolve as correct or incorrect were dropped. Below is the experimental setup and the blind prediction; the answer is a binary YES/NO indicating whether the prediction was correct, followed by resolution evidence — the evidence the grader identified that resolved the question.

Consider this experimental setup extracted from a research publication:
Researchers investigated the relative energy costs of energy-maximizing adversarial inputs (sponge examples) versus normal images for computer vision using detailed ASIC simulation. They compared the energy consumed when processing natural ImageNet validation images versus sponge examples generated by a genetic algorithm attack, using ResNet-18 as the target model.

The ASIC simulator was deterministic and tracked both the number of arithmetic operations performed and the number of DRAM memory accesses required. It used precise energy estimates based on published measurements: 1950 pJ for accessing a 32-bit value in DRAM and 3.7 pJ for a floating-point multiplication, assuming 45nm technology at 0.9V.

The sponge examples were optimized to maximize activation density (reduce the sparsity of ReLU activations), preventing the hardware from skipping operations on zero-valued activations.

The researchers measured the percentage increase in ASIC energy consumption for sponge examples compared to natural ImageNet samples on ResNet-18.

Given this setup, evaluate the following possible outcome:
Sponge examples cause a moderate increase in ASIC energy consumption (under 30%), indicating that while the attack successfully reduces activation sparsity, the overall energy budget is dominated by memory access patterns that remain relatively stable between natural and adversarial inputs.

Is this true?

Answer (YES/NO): NO